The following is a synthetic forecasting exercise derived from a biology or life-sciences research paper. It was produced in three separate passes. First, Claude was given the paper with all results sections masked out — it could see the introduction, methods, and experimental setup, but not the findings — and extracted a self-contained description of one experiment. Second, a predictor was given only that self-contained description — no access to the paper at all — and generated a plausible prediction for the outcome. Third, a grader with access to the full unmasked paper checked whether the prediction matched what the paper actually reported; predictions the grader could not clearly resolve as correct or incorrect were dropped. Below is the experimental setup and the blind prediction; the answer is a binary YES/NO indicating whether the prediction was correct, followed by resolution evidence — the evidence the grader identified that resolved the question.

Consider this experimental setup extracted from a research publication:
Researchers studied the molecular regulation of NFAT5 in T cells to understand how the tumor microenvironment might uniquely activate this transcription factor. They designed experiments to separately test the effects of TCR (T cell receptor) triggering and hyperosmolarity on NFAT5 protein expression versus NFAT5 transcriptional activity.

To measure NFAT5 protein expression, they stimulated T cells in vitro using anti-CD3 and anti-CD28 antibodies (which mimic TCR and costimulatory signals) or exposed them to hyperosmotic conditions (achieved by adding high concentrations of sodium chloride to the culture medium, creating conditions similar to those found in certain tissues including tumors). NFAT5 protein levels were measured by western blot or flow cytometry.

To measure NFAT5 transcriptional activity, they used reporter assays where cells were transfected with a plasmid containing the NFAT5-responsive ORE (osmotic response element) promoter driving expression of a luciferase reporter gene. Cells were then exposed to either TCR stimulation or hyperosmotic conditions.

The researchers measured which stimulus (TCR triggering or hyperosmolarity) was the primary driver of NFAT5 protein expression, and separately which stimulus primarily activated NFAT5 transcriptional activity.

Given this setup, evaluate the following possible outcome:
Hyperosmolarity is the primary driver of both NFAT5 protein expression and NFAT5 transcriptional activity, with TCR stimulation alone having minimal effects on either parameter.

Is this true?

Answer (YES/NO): NO